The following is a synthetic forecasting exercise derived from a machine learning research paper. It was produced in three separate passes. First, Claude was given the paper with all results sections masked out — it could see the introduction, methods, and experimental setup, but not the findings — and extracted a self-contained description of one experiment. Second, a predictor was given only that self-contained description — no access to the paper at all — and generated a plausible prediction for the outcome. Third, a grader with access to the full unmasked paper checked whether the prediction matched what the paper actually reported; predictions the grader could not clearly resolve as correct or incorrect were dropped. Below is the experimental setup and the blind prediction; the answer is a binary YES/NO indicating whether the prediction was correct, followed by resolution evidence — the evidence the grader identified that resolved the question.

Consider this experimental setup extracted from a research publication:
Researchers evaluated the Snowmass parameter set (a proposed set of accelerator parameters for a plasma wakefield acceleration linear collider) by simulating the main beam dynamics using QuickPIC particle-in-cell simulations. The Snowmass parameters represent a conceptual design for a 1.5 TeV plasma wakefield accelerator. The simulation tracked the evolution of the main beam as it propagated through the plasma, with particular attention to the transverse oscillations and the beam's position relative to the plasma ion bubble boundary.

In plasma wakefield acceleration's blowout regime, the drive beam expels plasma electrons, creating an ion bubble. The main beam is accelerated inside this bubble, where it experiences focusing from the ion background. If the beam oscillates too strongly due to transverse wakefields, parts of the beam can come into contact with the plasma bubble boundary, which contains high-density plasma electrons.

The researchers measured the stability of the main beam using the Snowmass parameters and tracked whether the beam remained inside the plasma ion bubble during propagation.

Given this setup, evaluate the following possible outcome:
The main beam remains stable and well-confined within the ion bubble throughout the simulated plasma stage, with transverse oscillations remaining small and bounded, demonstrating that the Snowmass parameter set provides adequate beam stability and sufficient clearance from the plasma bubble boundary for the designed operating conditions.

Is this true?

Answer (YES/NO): NO